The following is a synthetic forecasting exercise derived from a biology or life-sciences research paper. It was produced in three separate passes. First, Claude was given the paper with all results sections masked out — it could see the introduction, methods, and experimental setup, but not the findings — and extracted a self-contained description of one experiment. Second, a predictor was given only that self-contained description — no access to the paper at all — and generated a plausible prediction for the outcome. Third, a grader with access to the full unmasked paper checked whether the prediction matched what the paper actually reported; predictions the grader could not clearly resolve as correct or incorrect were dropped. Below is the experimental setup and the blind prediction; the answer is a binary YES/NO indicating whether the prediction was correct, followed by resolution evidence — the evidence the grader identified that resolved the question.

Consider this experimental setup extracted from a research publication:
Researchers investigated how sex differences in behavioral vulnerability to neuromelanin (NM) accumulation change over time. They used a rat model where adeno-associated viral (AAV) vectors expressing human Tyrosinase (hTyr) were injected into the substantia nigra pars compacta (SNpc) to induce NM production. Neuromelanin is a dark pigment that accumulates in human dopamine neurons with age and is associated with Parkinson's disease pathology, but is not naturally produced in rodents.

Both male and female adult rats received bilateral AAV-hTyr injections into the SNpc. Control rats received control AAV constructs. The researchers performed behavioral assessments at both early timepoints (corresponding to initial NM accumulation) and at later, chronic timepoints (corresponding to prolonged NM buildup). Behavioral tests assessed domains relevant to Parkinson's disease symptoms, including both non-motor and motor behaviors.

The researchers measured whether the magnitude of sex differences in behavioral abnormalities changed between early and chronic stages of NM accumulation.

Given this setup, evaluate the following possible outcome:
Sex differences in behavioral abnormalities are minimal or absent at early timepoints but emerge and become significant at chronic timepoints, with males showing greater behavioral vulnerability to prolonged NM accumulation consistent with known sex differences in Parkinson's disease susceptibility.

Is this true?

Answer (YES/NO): NO